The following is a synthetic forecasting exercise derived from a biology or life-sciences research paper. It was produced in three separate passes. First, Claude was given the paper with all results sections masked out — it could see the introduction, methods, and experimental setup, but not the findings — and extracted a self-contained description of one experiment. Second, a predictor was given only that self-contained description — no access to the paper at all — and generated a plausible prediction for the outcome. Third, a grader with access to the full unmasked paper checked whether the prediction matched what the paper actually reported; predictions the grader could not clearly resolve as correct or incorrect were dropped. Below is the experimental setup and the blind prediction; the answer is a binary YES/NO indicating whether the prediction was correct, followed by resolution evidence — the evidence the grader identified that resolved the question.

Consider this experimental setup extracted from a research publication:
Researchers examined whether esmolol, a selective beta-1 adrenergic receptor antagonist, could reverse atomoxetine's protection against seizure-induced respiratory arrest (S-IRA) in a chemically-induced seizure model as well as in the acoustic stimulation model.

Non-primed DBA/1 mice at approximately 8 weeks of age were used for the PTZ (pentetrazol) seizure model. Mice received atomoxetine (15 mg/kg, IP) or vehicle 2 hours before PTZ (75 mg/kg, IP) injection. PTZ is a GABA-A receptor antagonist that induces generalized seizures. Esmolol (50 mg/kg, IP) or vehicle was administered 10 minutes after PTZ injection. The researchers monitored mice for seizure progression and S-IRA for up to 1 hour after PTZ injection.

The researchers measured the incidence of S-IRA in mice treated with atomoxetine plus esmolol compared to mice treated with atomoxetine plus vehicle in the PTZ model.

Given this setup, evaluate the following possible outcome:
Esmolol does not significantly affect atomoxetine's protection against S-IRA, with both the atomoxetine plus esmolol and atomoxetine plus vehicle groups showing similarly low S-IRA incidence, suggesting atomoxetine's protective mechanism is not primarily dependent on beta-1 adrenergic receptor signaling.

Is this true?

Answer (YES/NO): NO